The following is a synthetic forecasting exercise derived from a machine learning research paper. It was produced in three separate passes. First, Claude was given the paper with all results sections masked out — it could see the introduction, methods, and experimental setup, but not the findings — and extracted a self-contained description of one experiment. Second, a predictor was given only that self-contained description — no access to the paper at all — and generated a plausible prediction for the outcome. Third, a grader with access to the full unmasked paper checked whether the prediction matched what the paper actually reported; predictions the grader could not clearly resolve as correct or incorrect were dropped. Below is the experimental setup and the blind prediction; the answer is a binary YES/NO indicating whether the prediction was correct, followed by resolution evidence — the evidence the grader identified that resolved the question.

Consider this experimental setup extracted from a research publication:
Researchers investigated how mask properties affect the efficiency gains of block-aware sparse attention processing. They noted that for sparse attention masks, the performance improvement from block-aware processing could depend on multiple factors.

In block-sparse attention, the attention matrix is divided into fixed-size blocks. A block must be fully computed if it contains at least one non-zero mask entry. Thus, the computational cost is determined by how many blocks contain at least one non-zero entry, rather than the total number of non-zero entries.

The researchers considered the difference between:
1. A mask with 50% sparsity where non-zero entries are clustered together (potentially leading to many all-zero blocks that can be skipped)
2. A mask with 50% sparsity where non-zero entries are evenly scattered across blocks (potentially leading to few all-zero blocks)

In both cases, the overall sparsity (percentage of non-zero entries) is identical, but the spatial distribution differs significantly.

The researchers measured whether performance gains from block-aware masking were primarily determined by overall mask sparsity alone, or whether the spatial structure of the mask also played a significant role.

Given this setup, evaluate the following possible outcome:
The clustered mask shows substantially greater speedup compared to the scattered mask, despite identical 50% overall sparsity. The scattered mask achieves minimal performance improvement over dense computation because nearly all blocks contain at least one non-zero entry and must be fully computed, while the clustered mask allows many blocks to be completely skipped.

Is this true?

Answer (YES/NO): YES